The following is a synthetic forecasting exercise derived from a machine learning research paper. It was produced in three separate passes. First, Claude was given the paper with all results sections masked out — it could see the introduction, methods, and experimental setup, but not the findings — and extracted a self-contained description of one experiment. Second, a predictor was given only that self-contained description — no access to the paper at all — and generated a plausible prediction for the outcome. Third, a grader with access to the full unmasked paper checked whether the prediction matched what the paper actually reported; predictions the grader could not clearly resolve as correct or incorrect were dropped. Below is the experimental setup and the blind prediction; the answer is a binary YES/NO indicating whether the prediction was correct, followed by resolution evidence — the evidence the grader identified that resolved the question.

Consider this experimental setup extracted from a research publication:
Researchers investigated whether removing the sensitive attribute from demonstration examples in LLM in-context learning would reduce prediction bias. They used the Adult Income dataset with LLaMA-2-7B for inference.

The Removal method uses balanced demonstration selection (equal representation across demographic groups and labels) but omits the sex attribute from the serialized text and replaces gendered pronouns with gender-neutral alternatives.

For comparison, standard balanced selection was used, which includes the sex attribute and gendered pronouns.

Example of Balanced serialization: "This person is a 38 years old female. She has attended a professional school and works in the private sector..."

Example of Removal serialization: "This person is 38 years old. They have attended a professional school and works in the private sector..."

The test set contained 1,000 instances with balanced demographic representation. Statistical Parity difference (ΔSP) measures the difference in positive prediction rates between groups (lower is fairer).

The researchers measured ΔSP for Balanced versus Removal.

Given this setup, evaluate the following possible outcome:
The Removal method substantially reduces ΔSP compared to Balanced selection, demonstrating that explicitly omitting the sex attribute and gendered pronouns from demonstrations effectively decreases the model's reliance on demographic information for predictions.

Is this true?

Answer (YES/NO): NO